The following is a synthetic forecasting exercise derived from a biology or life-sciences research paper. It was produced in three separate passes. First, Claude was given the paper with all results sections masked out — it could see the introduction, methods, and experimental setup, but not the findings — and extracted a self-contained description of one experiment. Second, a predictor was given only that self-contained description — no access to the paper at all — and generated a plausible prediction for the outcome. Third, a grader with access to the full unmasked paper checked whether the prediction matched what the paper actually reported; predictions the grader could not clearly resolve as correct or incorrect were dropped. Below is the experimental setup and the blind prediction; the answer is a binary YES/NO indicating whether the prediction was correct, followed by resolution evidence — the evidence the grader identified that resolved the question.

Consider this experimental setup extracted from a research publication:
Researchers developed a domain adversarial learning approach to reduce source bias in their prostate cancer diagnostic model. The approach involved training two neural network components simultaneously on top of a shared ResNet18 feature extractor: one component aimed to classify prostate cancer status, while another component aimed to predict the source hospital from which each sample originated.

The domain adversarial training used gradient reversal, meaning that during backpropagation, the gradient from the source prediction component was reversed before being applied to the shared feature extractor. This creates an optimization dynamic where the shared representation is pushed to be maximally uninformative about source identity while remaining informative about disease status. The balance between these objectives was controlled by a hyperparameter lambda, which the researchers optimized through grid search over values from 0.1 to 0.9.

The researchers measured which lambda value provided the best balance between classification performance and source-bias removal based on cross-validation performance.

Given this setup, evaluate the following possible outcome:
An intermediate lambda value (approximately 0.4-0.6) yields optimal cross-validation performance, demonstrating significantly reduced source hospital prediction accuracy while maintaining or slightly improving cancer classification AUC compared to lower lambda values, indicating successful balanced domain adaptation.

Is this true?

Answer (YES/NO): NO